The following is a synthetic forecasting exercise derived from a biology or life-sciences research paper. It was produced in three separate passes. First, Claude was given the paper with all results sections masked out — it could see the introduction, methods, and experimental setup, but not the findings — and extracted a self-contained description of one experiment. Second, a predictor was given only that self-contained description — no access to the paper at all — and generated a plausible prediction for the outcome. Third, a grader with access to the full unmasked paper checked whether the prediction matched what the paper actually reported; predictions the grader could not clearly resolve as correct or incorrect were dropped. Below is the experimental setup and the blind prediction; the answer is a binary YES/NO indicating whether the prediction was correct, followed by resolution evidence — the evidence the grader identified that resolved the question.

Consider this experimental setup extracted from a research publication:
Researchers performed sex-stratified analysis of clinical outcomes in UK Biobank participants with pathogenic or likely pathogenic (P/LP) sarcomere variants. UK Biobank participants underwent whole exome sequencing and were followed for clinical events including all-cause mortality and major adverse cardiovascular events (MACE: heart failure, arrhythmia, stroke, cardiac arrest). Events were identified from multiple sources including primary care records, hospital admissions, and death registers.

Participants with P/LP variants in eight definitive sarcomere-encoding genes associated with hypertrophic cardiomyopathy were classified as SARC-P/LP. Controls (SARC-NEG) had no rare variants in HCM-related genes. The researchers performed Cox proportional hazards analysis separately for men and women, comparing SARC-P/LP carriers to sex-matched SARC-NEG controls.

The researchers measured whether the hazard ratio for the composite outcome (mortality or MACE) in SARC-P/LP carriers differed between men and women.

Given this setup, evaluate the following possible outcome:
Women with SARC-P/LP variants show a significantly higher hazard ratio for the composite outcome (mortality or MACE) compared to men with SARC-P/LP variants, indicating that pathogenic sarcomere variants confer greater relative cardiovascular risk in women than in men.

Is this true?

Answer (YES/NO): YES